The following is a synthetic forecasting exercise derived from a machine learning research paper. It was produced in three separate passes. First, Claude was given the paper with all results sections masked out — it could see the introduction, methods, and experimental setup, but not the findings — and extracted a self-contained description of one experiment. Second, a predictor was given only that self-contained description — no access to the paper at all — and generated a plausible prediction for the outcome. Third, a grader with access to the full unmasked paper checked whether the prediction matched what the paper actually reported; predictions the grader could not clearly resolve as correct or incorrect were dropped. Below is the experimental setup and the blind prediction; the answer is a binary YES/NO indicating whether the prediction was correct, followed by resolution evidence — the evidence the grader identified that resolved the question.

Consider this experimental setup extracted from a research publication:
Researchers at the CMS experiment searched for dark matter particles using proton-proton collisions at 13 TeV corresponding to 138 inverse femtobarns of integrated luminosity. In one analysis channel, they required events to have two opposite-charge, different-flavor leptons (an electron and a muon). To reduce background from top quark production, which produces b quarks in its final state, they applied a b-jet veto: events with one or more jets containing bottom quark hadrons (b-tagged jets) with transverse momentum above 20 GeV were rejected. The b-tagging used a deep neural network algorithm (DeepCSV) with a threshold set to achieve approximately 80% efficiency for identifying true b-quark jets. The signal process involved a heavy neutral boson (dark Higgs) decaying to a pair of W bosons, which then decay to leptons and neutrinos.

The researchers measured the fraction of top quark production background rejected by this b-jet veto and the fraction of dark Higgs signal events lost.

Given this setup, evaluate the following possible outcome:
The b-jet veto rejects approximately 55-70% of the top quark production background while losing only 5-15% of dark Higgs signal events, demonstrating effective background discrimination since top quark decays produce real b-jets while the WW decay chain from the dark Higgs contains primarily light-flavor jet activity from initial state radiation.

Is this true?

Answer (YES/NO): NO